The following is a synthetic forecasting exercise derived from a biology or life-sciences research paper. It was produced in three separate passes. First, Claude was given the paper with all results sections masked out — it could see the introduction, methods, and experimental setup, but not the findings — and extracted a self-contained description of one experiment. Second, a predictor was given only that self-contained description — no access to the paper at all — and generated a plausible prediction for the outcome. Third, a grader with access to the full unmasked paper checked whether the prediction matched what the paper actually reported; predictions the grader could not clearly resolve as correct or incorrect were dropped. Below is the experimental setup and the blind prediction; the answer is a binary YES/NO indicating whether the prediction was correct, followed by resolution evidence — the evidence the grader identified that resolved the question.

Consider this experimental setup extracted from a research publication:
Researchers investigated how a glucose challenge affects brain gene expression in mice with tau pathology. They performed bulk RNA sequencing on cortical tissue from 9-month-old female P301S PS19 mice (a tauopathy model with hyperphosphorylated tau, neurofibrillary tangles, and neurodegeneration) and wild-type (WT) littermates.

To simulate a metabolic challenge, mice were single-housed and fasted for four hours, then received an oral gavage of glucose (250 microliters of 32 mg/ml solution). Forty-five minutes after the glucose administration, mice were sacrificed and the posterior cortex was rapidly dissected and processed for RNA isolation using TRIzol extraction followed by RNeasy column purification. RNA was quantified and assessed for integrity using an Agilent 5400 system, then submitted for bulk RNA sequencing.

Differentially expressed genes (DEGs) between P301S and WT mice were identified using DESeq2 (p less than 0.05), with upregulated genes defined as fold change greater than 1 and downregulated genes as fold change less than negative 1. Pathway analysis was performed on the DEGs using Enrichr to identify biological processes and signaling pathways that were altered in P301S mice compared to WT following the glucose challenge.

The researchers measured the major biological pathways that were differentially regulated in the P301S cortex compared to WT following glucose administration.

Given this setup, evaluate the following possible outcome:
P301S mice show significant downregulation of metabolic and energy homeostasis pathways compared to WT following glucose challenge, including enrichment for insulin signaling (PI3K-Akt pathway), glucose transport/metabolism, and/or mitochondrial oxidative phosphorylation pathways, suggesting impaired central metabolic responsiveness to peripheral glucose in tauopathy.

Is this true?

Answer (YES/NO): NO